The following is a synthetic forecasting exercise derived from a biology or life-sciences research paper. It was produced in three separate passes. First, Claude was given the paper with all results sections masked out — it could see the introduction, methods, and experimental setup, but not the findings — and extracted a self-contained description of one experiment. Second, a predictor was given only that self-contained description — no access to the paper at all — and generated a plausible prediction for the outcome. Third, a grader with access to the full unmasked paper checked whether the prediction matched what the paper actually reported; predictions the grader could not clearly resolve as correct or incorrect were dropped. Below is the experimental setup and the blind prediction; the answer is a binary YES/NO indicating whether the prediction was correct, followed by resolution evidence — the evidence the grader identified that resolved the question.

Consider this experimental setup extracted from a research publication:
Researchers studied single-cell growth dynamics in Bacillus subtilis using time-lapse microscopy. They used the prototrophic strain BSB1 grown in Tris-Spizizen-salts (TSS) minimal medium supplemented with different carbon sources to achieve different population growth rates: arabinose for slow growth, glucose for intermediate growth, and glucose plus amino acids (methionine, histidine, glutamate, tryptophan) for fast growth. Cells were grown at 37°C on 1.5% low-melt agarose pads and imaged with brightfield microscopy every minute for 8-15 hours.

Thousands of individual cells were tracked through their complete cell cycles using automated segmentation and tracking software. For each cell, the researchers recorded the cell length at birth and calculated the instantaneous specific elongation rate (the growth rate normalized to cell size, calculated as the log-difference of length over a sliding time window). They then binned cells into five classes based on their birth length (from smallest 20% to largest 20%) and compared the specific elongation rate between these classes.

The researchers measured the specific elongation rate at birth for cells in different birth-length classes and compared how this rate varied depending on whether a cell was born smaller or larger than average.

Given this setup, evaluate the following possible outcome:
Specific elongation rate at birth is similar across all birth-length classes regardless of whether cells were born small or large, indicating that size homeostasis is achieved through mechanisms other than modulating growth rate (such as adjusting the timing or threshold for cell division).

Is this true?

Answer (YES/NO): NO